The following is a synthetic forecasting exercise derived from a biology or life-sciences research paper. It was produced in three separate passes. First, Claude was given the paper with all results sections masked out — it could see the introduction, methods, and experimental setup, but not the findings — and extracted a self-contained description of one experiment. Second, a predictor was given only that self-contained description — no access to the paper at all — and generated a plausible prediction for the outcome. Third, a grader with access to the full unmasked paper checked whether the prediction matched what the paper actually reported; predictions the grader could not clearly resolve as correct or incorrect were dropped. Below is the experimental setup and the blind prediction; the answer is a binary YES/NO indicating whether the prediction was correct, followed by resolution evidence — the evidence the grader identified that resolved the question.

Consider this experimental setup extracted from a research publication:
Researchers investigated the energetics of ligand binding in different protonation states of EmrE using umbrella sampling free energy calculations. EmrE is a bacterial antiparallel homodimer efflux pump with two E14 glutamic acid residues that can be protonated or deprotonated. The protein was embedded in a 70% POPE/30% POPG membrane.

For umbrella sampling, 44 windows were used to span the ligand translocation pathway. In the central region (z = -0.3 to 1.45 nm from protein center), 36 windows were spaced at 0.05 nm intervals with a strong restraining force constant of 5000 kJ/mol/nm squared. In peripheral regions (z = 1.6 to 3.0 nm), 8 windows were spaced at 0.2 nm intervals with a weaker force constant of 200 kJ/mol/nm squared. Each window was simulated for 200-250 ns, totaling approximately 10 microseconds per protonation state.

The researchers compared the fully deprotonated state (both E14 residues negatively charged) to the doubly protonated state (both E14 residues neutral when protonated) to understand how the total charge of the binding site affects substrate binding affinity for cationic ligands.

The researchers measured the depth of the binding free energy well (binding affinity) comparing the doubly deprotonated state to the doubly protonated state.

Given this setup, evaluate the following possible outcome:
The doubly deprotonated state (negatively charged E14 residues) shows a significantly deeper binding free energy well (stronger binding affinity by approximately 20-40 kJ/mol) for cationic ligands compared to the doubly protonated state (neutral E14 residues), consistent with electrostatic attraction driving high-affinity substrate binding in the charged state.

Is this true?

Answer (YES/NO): NO